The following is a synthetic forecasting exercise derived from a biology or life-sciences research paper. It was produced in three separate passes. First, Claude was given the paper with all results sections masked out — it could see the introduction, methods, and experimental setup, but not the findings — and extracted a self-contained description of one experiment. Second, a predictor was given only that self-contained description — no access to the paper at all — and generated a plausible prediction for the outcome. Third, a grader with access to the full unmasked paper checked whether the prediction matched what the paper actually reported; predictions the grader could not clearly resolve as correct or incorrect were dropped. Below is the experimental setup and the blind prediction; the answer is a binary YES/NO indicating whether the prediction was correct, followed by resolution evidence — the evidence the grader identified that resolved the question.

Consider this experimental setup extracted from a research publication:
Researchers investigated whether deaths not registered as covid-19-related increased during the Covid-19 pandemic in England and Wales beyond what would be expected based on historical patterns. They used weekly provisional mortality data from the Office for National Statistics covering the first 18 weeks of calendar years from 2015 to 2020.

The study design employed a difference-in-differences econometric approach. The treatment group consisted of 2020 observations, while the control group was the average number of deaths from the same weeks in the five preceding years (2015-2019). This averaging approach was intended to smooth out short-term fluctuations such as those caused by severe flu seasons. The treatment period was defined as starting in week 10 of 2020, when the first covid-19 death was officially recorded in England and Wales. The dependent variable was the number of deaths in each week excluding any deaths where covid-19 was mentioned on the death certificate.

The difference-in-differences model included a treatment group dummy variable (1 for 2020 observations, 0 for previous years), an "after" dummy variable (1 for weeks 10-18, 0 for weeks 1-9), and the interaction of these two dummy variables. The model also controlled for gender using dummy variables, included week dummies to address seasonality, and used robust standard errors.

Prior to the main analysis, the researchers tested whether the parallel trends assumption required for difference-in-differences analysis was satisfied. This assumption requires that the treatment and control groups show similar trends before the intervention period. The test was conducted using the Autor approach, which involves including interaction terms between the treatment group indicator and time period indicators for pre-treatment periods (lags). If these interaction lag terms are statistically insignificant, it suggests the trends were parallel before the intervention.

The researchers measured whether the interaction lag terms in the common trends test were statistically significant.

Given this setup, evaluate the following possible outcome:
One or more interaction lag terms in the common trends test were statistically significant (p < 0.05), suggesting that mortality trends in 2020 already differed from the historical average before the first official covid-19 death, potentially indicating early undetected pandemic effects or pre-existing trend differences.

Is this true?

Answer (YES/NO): NO